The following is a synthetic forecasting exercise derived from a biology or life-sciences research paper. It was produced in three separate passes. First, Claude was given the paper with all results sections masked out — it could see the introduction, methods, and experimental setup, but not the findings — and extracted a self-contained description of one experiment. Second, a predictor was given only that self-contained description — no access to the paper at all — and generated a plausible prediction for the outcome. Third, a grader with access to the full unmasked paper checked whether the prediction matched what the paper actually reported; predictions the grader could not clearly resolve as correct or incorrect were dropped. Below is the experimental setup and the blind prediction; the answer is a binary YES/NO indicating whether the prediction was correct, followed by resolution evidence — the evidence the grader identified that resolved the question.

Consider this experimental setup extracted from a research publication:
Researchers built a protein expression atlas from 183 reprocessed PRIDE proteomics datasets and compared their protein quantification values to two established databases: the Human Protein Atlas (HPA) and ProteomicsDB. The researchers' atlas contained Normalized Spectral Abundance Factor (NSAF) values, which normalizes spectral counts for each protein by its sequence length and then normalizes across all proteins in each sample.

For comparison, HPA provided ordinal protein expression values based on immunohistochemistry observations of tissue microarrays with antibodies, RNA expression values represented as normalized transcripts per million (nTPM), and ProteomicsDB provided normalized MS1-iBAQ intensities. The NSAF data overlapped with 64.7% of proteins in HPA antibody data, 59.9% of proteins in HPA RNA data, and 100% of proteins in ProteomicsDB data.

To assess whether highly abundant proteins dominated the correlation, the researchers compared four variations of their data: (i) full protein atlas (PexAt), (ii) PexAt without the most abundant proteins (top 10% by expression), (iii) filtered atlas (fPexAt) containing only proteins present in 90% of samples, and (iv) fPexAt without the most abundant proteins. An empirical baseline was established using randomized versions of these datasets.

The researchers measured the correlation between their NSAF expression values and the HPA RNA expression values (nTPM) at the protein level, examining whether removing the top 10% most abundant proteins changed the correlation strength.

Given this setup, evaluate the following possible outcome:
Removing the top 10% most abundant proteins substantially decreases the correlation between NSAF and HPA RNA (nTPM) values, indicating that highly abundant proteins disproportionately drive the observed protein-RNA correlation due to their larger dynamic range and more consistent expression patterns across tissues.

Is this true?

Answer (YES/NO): NO